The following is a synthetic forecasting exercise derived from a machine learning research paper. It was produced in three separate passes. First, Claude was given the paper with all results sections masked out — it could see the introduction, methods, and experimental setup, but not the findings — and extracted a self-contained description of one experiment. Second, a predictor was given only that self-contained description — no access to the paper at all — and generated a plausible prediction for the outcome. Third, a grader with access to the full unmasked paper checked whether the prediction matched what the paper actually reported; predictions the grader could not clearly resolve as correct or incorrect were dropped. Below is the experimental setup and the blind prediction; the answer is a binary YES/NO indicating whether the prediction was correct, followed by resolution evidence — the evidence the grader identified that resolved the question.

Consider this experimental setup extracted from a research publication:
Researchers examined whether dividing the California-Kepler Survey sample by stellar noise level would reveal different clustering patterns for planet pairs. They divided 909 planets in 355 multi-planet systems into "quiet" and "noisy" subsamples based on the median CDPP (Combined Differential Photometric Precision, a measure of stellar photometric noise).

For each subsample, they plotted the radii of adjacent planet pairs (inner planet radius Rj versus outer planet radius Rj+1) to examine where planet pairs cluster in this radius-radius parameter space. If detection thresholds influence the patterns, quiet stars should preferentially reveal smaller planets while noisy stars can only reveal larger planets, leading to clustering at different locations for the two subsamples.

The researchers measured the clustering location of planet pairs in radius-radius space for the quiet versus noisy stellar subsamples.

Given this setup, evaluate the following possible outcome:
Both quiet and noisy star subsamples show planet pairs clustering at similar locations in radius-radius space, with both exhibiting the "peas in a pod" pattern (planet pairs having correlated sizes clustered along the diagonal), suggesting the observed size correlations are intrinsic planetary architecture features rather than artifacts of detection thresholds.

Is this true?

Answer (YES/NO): NO